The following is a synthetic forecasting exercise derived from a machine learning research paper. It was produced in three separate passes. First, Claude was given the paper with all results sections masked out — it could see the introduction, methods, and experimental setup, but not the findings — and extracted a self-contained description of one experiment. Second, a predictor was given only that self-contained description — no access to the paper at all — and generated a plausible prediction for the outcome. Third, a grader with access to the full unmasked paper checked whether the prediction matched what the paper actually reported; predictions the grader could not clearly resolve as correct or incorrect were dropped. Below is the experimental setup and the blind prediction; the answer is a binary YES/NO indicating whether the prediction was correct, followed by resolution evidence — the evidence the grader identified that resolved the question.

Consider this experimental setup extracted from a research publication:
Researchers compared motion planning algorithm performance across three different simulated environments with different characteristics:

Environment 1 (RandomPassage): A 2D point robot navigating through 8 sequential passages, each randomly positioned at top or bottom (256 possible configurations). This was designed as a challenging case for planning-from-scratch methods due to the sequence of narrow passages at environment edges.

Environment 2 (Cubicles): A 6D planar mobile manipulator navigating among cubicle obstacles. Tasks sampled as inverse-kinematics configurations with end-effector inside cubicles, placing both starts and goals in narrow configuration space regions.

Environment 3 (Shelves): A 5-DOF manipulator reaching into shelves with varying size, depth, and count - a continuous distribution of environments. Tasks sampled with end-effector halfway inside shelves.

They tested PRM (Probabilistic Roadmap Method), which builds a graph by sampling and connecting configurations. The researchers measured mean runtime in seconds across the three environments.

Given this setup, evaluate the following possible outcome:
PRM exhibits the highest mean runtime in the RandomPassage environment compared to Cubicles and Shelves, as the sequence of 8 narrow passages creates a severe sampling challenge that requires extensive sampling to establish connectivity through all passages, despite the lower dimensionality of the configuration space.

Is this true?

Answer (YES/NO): NO